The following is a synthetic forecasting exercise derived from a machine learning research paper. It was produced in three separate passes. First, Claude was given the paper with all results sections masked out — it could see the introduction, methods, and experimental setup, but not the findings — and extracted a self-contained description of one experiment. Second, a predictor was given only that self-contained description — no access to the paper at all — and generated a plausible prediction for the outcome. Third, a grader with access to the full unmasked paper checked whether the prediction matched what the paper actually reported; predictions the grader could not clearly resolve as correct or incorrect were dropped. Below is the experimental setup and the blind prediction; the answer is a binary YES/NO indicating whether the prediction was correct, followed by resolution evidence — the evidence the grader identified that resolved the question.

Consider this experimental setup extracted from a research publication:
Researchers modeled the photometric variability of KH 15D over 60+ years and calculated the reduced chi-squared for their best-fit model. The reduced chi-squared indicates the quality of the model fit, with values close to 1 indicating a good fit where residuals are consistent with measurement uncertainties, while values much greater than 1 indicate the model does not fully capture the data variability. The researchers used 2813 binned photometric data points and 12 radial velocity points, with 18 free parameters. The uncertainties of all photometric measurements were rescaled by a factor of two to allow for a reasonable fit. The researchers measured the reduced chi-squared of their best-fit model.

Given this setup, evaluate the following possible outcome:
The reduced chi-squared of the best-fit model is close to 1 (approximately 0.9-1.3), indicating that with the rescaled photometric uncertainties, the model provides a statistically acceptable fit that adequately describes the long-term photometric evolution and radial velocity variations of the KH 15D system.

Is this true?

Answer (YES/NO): NO